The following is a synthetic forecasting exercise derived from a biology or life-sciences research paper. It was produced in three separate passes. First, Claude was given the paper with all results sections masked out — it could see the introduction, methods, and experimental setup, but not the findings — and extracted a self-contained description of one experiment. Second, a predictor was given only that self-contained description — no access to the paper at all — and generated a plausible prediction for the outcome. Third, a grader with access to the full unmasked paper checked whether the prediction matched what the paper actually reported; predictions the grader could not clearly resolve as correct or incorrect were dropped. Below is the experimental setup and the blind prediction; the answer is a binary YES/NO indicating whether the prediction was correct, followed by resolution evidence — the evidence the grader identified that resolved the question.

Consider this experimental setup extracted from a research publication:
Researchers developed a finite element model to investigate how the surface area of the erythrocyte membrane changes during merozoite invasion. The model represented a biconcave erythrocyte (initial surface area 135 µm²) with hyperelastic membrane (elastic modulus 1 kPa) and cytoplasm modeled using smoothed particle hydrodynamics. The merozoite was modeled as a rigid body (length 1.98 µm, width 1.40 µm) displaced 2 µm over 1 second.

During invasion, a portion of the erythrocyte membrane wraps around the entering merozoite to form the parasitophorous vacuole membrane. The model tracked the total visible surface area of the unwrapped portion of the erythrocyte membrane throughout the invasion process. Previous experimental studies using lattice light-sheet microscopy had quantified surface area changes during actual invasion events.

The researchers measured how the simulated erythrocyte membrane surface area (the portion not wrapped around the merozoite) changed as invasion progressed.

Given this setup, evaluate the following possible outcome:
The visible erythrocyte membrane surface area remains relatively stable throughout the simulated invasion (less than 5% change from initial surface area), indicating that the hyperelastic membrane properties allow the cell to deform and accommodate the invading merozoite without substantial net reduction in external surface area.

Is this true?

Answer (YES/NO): NO